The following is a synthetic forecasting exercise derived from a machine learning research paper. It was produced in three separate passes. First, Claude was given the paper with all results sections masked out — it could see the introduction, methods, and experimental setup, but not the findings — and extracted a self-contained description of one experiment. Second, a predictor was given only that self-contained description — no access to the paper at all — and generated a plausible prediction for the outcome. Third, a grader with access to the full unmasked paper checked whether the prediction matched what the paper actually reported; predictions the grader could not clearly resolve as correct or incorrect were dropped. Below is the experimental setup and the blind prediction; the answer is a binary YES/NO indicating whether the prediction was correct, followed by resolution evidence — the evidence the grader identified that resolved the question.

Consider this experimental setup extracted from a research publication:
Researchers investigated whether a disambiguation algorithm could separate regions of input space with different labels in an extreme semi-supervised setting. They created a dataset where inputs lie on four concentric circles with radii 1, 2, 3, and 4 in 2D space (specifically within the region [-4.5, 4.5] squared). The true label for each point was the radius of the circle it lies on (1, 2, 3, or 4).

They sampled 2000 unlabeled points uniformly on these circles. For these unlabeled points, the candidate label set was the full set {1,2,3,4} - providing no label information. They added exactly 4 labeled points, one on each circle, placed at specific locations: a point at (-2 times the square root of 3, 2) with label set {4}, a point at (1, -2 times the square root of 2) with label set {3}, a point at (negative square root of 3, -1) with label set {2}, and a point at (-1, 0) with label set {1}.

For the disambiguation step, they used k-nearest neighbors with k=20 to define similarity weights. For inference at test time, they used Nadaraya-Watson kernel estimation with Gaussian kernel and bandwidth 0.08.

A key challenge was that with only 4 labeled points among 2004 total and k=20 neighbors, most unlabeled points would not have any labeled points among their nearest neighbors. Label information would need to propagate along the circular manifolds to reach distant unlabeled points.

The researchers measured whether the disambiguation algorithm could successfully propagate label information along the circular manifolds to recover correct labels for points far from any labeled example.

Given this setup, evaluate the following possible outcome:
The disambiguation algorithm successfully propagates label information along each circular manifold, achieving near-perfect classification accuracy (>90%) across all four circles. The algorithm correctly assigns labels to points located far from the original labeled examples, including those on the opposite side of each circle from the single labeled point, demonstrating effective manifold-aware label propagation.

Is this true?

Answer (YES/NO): YES